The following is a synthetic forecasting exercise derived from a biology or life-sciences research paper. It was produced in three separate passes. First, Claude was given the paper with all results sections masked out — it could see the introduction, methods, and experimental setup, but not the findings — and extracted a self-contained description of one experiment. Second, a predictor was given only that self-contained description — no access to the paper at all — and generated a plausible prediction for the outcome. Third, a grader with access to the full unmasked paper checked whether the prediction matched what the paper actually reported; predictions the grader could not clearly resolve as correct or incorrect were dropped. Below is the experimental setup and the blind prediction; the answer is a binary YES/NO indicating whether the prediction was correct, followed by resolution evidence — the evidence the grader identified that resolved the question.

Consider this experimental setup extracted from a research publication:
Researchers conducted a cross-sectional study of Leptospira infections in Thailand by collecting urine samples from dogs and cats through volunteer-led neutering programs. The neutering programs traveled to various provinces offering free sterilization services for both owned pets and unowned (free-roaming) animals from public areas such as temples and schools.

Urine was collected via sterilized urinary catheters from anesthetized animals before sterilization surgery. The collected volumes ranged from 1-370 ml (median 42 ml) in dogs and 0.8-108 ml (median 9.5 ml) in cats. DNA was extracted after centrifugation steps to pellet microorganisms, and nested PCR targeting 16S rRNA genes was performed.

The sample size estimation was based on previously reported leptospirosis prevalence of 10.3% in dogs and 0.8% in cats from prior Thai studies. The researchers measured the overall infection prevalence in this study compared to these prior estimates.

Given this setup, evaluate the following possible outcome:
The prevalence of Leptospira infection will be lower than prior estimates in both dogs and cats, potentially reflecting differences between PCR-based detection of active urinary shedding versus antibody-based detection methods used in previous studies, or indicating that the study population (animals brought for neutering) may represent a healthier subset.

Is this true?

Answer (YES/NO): NO